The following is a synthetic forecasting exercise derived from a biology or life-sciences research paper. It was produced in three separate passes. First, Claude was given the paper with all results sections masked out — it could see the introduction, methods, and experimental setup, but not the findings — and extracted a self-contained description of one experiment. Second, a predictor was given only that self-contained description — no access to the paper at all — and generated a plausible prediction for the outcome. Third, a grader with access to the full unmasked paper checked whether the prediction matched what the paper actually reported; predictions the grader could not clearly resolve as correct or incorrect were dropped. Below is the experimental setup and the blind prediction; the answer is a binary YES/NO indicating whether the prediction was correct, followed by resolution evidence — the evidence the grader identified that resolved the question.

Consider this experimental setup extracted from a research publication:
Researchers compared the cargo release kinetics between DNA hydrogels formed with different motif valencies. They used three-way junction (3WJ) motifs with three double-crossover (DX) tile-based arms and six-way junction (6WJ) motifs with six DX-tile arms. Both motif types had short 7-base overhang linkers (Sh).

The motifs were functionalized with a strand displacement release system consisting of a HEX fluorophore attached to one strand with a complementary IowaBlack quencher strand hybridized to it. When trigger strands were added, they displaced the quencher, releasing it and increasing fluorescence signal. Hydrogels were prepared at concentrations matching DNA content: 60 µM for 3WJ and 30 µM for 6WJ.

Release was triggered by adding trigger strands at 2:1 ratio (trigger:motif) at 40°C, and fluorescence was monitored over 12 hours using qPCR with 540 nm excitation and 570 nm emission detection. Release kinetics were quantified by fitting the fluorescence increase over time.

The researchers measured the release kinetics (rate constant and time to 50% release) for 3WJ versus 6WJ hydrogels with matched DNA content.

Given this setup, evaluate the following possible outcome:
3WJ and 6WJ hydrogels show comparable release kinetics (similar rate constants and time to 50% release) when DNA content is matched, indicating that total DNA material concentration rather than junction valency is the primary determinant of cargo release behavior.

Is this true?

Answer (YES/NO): YES